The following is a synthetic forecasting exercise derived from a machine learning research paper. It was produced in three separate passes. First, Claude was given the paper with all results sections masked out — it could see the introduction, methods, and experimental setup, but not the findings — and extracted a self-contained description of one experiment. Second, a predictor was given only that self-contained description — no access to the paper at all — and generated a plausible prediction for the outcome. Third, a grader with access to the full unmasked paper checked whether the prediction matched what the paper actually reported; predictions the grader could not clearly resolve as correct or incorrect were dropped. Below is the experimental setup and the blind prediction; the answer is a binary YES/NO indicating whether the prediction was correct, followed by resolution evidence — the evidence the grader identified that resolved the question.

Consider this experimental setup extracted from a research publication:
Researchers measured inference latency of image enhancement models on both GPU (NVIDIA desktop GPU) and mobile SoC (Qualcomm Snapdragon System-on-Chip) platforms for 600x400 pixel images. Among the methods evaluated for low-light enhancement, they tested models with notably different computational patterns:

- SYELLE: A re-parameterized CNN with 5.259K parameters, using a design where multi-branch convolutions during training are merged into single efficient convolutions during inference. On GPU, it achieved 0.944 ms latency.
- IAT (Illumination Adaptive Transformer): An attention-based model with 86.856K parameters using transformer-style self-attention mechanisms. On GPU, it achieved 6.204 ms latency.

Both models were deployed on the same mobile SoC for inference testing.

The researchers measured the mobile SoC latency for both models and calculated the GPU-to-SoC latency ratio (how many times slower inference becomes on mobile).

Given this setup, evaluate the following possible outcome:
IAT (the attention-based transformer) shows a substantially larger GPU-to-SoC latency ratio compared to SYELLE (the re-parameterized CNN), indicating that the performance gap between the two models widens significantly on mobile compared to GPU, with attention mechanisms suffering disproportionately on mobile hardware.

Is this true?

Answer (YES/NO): YES